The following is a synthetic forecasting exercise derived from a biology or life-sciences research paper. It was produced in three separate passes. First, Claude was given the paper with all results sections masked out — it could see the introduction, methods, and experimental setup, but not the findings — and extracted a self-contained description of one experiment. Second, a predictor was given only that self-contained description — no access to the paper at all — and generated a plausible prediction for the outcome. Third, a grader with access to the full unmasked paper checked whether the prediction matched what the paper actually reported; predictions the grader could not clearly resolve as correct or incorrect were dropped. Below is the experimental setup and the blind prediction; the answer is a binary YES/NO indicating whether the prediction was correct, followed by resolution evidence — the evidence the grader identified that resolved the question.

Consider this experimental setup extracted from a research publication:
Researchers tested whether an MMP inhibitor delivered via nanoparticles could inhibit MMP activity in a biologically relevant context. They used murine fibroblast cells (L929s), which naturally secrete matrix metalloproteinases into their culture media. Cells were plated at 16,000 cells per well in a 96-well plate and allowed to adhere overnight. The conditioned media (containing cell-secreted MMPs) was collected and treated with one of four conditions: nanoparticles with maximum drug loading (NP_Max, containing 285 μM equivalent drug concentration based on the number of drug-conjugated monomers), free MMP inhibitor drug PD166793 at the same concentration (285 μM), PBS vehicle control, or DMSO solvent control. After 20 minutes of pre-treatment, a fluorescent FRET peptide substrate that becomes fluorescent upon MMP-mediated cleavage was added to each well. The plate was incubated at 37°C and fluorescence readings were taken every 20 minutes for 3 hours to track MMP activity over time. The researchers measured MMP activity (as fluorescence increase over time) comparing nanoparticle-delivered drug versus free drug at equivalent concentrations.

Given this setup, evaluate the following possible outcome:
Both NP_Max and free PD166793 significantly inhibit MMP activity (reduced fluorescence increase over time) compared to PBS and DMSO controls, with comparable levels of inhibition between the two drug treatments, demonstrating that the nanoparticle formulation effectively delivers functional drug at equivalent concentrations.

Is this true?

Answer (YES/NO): YES